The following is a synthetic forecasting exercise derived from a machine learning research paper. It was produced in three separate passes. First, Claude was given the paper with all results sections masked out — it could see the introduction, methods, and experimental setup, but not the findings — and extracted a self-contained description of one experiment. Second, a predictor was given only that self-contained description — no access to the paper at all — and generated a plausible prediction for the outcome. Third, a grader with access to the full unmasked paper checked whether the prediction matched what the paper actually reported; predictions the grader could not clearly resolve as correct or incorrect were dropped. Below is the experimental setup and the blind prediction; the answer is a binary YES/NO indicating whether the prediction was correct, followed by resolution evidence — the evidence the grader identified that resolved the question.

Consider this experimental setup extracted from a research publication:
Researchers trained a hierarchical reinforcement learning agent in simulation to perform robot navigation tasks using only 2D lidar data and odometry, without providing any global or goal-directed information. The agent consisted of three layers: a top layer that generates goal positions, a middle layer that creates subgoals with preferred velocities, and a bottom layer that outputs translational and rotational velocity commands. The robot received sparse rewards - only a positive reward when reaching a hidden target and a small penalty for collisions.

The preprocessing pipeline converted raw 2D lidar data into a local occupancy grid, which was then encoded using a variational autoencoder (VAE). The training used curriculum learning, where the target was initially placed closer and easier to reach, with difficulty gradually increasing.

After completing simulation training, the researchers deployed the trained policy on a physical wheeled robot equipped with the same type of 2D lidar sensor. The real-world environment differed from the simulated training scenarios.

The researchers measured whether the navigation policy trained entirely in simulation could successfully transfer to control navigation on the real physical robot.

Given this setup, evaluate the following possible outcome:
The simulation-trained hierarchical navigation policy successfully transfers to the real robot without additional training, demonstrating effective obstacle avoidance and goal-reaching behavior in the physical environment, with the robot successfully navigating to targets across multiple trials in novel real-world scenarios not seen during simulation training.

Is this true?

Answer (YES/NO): YES